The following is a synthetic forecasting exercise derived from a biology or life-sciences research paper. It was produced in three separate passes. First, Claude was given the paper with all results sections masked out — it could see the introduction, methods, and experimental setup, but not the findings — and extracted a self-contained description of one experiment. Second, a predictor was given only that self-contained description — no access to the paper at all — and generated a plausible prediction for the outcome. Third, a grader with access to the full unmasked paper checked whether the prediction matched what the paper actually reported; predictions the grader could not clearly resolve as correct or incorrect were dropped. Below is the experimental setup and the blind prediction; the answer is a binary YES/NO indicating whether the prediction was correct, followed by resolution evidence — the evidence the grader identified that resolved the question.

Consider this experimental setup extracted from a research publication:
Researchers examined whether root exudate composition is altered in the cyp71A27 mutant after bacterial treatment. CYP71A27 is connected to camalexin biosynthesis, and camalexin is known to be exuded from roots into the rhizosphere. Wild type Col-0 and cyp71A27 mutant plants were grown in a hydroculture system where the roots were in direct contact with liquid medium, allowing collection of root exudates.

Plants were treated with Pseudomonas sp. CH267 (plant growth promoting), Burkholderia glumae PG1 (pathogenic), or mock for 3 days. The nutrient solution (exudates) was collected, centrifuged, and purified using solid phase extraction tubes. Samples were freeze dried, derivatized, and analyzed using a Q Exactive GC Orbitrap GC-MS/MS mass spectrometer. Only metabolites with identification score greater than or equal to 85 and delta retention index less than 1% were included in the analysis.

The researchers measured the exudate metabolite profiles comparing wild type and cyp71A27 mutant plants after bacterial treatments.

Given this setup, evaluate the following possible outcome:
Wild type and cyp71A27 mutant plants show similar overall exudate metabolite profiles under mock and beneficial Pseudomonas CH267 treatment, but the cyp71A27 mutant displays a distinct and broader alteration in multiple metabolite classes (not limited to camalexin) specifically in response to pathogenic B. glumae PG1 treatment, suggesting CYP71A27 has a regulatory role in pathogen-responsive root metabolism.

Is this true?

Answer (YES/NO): NO